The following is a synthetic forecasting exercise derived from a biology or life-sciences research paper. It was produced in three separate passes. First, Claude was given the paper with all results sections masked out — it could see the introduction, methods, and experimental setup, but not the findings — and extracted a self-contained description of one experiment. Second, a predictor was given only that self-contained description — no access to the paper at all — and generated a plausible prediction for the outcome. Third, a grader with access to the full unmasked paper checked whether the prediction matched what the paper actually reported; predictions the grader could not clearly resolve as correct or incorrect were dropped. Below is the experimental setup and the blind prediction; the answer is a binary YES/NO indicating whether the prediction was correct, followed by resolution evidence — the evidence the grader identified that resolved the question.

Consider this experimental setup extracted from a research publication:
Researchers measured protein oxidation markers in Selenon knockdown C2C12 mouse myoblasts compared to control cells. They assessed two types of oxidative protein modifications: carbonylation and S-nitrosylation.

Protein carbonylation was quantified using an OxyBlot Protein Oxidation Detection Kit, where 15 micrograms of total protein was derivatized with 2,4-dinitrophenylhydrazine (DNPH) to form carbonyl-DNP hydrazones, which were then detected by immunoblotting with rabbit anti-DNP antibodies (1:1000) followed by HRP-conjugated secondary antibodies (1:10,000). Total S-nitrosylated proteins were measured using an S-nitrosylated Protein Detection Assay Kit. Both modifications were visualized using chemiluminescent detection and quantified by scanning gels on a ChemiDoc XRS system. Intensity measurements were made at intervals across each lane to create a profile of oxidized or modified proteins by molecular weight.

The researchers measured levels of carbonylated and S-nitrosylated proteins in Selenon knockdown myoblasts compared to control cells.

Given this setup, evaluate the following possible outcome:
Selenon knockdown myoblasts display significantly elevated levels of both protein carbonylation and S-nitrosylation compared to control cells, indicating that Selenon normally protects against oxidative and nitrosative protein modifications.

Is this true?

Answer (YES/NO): YES